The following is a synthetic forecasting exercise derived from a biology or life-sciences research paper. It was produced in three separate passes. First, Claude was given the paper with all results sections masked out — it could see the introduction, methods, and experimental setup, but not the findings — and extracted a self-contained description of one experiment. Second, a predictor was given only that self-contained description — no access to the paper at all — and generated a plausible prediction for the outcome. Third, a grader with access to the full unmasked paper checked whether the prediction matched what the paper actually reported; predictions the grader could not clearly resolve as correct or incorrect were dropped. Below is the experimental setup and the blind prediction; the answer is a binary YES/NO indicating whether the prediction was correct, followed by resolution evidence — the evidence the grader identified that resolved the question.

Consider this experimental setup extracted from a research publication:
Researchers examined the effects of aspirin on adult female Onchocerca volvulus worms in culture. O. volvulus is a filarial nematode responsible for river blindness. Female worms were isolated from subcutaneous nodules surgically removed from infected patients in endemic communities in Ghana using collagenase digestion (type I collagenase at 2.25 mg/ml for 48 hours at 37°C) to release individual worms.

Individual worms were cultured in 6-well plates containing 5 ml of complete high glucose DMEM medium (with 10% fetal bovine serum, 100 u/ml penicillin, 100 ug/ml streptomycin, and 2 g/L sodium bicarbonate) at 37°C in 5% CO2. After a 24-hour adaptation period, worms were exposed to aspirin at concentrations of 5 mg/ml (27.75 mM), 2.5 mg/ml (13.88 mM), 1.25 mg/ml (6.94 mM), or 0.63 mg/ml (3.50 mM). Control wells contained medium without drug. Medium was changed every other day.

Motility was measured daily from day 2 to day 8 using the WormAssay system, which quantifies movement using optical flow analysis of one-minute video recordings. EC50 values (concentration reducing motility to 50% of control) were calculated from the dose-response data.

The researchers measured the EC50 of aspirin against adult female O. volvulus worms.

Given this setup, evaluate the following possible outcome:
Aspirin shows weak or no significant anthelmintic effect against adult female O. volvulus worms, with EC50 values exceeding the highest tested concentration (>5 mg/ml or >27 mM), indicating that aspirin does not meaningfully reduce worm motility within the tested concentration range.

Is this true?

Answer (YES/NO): NO